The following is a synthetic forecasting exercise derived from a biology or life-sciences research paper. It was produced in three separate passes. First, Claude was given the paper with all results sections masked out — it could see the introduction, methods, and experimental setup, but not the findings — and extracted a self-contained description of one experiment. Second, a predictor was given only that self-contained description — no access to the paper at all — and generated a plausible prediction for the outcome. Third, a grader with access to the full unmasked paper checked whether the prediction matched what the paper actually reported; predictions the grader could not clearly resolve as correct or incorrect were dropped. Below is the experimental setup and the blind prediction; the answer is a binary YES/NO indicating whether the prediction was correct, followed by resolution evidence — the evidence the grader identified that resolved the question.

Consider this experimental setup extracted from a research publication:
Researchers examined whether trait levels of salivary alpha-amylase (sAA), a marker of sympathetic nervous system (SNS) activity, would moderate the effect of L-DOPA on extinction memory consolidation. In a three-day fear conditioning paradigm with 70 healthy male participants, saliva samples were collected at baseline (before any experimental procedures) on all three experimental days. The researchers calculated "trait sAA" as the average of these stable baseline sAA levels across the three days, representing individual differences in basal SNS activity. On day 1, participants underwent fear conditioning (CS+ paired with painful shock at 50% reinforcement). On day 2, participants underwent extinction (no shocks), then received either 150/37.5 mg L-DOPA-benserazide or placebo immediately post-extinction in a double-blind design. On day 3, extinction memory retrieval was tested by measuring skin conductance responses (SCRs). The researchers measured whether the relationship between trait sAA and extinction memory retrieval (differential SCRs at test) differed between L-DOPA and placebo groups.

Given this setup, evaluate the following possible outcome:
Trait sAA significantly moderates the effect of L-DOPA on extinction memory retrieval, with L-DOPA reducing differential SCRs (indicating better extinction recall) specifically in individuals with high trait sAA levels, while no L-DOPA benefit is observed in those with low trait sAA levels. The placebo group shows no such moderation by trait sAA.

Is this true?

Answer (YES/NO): NO